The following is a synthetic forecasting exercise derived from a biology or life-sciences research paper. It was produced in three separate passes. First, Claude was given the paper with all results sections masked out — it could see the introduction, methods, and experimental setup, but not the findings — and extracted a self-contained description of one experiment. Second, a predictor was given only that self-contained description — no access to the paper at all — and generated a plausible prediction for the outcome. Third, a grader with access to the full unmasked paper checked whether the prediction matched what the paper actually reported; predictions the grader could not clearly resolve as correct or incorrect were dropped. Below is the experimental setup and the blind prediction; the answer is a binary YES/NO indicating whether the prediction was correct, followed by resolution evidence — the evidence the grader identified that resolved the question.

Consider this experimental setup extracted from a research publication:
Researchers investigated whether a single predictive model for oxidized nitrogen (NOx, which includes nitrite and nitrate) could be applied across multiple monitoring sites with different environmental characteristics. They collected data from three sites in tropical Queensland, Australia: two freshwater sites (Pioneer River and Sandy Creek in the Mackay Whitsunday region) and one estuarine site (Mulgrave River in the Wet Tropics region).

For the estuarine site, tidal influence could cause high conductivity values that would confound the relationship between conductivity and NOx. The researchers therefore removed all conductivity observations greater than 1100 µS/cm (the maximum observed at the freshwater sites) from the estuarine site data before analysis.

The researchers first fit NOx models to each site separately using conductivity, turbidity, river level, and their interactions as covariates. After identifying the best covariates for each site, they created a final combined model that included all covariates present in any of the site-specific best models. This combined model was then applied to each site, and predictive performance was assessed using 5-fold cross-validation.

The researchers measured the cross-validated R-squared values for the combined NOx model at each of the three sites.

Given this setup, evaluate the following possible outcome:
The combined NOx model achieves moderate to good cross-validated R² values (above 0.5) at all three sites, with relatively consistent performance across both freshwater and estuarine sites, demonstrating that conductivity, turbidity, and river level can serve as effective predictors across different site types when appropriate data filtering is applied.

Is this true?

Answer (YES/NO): NO